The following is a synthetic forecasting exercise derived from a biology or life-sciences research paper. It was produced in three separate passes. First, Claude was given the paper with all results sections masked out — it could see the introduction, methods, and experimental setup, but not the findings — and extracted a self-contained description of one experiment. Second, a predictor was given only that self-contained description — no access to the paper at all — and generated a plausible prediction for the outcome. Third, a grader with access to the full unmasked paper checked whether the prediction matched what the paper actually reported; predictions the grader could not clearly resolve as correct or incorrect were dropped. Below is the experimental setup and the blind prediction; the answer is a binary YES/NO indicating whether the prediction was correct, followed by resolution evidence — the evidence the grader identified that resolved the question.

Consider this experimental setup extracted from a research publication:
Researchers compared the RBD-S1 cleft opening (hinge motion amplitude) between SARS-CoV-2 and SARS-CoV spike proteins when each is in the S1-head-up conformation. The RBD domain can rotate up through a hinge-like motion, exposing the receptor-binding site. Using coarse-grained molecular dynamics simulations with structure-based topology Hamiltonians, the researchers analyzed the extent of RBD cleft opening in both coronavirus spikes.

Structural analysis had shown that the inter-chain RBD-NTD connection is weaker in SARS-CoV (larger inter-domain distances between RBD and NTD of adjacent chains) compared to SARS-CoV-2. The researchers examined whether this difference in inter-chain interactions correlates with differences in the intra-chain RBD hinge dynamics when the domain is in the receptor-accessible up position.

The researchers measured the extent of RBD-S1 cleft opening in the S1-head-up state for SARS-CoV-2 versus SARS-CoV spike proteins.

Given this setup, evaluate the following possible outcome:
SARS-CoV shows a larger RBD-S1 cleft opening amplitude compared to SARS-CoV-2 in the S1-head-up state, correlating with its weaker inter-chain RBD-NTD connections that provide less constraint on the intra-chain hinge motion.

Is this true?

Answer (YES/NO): NO